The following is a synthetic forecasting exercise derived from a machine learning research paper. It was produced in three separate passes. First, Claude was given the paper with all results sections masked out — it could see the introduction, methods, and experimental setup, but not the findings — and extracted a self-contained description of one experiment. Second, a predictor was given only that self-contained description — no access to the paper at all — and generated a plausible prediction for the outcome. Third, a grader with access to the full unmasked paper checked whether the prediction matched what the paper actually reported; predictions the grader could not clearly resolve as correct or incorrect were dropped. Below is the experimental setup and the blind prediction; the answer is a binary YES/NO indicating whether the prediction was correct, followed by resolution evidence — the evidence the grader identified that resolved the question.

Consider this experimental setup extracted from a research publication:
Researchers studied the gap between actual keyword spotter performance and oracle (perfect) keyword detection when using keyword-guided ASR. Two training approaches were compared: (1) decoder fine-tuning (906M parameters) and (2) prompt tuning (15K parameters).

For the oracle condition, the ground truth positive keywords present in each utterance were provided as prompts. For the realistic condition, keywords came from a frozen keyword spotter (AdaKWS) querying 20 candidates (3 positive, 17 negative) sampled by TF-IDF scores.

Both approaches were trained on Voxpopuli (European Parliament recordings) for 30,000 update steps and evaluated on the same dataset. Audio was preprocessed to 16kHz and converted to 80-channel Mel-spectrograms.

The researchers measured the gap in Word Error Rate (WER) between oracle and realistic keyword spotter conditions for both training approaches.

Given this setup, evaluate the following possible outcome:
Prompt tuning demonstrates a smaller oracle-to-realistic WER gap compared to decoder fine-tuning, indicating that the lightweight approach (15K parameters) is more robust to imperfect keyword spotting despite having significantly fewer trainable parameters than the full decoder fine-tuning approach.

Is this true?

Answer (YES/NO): YES